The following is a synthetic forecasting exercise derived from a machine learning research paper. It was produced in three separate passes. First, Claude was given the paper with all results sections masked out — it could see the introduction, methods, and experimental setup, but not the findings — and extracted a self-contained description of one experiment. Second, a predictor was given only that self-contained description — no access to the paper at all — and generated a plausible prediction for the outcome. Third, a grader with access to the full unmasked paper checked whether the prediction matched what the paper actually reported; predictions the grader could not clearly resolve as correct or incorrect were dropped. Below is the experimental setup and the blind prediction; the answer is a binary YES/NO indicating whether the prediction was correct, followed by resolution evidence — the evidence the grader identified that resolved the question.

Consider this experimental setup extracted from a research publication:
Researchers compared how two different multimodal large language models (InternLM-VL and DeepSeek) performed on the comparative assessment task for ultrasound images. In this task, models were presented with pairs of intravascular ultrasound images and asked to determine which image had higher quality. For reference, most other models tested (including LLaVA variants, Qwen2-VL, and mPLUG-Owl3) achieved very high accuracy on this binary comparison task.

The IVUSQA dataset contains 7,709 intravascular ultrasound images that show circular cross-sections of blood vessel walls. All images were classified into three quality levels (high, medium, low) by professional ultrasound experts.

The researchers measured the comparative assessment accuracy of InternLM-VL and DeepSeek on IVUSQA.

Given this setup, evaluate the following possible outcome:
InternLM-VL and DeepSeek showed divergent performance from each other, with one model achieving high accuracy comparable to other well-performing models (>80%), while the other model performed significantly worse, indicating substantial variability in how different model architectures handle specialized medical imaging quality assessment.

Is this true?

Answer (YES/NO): NO